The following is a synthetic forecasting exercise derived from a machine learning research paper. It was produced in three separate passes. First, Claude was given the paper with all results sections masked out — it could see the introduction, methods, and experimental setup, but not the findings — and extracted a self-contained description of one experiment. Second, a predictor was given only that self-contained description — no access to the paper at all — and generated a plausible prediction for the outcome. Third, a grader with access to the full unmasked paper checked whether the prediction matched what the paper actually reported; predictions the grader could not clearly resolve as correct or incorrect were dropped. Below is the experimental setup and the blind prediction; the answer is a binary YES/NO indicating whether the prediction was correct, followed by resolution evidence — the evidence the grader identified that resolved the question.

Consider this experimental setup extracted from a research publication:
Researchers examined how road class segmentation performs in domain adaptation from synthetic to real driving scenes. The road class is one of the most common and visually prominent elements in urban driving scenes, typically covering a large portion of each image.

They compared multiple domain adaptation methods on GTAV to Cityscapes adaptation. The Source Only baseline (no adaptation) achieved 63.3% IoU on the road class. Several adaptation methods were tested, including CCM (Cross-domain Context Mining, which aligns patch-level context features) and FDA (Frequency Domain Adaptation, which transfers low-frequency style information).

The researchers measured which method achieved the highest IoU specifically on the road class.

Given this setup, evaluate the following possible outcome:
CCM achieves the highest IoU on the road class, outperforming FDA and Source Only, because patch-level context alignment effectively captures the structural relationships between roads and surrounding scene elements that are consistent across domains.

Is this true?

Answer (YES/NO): YES